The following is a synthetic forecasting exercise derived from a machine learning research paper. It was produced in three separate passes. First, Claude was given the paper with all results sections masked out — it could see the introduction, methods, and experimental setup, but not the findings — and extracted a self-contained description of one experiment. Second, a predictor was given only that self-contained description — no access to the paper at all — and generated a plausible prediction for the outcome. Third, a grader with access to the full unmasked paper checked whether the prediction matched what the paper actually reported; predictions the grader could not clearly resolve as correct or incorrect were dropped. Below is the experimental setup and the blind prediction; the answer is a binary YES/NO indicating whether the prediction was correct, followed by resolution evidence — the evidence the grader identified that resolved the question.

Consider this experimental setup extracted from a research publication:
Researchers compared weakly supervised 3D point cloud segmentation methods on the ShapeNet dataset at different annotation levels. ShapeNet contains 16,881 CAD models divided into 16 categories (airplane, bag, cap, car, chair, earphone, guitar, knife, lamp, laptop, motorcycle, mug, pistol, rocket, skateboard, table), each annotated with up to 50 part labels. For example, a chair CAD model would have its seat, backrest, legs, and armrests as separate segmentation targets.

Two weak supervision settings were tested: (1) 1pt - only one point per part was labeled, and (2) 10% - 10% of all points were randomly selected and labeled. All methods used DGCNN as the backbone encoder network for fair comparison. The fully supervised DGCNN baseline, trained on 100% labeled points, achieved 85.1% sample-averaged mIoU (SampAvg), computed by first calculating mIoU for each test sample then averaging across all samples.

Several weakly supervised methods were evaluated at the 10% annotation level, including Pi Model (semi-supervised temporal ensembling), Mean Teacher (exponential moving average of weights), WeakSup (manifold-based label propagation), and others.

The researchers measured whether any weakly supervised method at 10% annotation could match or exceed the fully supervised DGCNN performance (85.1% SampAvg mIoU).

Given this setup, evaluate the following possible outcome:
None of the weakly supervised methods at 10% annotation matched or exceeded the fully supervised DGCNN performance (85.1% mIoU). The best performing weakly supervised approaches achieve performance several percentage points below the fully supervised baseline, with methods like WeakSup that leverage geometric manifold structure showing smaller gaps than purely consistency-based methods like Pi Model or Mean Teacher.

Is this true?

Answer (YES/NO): NO